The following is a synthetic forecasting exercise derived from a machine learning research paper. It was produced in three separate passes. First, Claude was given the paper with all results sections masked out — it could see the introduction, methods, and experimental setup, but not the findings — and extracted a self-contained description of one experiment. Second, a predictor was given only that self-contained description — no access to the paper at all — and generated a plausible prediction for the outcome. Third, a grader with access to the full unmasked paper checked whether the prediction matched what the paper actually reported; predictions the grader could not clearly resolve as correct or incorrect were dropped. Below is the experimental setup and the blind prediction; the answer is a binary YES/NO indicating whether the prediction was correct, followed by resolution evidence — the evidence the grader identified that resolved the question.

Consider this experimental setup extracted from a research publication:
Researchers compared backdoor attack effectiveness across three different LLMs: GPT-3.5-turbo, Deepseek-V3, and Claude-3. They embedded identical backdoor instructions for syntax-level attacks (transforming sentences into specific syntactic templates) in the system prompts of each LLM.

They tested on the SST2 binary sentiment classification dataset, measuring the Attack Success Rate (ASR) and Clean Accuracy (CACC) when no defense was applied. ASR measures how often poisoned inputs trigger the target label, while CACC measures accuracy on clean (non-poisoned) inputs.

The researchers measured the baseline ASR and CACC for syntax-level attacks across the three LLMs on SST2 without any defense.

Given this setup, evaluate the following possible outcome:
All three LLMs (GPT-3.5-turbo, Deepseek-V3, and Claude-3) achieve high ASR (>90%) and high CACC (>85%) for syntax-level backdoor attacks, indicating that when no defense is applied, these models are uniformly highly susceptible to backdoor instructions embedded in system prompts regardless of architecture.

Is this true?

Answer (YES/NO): NO